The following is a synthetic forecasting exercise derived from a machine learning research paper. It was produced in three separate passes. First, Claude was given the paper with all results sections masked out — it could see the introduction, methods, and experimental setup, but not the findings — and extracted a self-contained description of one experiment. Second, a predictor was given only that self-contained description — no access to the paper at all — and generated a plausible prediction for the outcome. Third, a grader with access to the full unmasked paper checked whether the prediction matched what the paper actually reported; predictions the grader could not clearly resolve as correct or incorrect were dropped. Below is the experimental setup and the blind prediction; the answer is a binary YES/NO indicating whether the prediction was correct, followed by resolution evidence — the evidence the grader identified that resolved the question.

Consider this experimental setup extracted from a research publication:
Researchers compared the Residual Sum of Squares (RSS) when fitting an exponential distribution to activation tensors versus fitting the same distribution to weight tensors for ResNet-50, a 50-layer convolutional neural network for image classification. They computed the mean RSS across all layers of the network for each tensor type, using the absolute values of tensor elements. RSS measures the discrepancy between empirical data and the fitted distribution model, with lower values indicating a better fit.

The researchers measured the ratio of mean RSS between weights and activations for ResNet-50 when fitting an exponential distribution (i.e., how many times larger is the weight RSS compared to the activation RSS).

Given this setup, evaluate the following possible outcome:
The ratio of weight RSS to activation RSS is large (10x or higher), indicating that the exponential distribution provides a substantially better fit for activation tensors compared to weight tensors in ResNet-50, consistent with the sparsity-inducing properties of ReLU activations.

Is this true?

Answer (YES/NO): YES